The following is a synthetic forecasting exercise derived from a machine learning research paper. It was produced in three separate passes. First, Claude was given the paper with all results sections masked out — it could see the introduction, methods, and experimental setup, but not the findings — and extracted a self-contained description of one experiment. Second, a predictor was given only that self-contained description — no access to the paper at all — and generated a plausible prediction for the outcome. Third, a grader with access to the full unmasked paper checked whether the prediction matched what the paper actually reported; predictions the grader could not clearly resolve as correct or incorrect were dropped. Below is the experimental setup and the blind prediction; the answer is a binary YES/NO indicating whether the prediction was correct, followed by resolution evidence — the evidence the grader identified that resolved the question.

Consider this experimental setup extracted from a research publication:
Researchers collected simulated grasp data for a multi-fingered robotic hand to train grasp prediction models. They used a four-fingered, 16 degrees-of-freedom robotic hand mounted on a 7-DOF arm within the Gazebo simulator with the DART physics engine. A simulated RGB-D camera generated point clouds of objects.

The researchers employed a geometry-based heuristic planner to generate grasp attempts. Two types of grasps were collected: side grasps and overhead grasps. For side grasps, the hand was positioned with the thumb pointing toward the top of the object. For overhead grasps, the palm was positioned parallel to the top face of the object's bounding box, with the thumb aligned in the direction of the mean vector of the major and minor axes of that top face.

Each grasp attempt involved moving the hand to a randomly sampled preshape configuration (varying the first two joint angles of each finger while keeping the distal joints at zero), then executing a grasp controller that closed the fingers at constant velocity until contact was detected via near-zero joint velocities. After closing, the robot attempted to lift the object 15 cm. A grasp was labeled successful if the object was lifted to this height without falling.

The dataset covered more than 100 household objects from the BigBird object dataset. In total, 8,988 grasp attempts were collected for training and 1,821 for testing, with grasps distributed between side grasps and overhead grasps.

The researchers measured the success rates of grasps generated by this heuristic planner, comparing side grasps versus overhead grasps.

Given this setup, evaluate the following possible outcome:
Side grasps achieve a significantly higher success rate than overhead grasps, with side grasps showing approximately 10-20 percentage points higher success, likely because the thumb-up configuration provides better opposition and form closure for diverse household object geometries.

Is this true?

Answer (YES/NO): NO